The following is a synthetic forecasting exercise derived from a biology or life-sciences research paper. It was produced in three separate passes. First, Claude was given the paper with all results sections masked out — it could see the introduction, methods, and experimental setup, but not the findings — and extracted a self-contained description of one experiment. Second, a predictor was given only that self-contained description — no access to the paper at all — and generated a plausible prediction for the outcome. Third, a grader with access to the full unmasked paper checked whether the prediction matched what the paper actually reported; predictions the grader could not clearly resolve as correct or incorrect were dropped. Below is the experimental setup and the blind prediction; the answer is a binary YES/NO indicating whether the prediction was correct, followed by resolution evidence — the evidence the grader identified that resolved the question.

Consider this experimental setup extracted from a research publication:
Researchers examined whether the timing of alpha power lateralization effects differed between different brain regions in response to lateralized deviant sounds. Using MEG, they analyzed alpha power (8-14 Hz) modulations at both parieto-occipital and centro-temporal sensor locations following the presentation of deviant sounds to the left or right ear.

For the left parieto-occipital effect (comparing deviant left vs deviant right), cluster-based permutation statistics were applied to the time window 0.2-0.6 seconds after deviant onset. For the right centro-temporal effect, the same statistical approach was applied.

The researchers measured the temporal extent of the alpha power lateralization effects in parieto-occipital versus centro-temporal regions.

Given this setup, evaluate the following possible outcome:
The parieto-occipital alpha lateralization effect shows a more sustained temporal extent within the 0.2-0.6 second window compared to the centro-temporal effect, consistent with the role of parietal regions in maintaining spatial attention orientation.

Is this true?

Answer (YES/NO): YES